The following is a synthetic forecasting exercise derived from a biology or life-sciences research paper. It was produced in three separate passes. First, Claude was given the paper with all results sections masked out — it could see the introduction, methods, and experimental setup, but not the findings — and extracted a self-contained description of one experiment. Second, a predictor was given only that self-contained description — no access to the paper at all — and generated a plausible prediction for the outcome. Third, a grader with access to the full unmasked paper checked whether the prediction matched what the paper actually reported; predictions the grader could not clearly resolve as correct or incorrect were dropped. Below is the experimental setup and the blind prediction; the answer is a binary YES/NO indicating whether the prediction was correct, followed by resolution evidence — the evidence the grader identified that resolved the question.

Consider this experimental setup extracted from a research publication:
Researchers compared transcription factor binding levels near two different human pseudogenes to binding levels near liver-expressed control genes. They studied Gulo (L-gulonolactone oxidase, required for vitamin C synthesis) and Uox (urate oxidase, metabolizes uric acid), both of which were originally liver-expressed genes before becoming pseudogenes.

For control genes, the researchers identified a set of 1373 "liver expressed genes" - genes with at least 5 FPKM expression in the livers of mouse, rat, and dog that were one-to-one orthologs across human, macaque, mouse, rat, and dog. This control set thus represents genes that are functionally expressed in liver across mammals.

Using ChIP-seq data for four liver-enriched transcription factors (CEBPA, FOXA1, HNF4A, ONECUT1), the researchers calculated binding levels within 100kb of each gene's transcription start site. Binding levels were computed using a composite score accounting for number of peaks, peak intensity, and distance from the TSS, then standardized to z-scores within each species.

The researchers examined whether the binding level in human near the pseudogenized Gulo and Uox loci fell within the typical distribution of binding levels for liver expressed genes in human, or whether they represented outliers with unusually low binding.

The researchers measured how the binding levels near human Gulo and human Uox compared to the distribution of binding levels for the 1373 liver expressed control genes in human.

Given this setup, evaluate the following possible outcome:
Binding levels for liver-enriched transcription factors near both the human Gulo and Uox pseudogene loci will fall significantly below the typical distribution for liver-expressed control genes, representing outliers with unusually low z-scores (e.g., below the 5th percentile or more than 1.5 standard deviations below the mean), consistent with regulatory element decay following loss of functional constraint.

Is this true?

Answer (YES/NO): NO